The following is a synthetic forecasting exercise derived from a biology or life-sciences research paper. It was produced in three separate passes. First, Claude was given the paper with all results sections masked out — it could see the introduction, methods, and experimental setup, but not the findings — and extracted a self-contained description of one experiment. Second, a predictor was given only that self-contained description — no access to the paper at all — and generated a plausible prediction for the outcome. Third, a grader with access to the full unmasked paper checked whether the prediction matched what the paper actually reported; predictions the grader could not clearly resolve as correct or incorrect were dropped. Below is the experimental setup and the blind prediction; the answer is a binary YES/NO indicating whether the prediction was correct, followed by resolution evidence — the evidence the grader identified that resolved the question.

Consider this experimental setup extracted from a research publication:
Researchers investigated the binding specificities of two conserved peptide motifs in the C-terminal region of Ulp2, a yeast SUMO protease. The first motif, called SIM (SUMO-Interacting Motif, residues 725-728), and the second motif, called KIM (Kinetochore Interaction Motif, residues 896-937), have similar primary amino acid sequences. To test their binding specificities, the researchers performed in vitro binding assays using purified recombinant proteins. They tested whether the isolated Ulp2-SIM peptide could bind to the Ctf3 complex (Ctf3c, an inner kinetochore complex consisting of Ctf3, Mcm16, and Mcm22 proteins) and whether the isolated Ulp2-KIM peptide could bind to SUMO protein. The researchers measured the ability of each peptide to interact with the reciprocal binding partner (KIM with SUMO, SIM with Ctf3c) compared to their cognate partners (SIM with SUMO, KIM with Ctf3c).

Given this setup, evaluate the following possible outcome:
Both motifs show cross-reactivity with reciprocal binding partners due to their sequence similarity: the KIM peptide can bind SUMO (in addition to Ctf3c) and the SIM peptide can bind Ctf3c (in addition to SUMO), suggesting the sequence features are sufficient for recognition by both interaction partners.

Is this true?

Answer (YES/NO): NO